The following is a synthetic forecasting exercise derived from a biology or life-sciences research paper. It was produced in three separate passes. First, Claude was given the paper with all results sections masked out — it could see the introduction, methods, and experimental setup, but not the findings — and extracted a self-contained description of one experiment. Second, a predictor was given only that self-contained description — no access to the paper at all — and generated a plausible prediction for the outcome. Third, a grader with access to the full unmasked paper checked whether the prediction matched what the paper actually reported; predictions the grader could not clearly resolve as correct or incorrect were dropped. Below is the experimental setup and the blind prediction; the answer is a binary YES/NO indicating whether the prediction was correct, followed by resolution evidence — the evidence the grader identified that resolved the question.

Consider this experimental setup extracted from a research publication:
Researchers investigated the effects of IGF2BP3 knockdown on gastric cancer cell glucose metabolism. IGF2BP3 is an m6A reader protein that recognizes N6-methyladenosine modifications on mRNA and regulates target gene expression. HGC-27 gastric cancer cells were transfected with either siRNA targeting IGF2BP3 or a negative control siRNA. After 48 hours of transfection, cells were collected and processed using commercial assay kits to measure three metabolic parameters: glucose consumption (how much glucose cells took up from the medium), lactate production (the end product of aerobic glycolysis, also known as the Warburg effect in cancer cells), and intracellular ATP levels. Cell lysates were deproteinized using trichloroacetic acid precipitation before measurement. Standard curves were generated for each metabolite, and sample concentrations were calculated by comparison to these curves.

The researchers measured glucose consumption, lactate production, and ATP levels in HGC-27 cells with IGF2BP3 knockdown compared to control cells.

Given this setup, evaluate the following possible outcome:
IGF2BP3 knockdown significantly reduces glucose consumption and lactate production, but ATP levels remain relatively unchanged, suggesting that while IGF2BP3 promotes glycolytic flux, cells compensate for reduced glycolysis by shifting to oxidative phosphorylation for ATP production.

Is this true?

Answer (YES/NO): NO